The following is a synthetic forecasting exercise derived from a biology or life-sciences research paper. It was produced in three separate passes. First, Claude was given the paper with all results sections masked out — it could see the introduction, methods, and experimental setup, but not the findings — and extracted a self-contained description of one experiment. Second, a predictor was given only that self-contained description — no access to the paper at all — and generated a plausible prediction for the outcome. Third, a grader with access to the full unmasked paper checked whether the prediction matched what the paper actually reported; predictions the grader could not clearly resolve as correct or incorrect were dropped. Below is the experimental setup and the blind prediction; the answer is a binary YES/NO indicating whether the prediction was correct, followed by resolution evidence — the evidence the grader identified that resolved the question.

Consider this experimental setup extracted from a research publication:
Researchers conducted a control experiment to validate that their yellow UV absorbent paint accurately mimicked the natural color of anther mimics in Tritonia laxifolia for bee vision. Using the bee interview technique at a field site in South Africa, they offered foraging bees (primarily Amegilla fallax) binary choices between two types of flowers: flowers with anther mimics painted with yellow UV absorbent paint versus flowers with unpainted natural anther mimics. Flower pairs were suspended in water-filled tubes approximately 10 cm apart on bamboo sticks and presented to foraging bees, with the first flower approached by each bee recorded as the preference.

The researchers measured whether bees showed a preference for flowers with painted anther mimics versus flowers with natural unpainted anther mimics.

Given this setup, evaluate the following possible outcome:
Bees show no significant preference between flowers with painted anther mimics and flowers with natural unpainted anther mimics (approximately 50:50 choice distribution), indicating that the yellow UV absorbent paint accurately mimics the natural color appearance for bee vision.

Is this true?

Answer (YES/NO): YES